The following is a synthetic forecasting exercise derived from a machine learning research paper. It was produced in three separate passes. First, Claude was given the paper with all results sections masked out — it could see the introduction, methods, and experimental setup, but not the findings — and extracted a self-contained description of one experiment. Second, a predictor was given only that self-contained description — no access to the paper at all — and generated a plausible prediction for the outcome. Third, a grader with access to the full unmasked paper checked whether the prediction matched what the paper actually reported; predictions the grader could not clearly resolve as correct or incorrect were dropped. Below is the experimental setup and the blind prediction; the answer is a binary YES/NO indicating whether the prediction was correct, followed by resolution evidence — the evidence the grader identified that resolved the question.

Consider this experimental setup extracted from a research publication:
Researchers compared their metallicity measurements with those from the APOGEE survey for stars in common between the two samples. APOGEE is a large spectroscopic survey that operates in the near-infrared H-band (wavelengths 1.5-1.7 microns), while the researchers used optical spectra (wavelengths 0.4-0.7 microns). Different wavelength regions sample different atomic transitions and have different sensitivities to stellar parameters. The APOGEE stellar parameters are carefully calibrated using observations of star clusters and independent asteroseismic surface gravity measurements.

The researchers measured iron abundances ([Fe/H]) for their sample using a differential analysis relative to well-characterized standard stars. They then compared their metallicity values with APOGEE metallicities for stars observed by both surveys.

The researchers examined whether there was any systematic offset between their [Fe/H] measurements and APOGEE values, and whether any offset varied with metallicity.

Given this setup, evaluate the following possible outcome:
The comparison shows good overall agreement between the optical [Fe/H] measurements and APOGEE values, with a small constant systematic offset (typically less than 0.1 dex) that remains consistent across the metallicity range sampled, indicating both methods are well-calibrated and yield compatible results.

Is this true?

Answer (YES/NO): NO